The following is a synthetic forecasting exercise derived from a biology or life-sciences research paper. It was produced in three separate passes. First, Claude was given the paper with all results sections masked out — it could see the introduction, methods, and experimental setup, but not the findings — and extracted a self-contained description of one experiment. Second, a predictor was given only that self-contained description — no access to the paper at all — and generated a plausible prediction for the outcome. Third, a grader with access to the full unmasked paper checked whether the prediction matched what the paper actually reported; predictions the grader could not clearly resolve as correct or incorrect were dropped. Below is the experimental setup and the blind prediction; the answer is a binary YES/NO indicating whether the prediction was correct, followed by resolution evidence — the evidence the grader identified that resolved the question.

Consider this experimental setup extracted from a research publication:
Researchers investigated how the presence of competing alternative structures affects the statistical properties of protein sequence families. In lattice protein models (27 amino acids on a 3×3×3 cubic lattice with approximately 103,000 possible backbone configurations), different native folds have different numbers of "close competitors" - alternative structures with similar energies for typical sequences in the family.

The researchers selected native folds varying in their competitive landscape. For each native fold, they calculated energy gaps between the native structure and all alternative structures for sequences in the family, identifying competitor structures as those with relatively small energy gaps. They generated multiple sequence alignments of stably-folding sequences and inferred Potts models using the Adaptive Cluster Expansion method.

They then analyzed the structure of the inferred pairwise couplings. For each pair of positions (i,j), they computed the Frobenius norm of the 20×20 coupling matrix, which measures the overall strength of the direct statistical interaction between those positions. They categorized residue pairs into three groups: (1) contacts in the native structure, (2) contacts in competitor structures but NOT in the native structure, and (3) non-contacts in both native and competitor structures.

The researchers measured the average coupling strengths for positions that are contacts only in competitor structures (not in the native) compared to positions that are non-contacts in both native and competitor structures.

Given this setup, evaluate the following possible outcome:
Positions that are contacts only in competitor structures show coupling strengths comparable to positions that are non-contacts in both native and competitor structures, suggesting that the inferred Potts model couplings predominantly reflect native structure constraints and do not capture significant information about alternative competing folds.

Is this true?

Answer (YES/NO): NO